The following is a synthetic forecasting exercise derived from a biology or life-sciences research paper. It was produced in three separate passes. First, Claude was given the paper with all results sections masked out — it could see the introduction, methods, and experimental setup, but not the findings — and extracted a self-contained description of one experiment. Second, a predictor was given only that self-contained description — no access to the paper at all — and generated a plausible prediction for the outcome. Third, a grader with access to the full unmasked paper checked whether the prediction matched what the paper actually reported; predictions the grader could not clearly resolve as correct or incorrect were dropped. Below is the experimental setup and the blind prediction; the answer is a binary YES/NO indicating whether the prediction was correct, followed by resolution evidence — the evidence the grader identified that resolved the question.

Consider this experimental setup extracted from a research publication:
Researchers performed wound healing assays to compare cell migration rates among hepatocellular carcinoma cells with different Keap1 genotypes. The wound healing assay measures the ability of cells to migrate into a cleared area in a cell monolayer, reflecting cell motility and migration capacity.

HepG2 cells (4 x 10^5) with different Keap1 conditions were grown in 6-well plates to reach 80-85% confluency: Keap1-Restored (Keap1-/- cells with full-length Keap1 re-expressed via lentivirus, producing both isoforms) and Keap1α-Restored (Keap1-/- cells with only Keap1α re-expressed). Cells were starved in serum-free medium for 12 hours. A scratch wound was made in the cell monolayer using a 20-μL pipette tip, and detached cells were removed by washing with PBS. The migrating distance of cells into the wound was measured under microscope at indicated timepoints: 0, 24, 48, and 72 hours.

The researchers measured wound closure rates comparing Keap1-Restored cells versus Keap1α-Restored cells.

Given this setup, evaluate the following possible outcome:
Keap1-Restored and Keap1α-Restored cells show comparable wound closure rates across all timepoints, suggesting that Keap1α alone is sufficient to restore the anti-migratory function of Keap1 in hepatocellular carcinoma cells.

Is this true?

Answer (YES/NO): NO